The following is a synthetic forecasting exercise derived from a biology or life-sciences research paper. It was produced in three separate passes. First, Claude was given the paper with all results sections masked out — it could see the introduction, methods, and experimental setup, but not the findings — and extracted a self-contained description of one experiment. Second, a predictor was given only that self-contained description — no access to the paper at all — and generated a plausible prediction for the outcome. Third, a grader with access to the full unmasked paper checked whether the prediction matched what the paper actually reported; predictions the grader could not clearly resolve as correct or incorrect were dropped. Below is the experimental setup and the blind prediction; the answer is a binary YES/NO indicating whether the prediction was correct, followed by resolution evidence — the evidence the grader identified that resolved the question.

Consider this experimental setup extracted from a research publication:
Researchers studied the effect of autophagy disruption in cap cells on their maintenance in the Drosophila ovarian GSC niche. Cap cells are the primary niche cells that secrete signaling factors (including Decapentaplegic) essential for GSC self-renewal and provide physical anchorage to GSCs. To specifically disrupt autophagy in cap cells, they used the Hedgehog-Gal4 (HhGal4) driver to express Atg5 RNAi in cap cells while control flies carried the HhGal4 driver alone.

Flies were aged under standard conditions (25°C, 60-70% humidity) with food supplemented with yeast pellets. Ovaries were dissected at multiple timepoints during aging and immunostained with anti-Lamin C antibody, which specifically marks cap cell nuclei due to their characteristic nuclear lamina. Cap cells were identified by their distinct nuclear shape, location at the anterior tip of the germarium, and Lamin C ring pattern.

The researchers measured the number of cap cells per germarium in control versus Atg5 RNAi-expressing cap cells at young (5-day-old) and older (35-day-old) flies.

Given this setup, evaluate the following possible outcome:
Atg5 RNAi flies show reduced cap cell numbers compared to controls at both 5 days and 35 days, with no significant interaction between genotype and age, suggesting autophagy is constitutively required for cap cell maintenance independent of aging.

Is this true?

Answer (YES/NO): NO